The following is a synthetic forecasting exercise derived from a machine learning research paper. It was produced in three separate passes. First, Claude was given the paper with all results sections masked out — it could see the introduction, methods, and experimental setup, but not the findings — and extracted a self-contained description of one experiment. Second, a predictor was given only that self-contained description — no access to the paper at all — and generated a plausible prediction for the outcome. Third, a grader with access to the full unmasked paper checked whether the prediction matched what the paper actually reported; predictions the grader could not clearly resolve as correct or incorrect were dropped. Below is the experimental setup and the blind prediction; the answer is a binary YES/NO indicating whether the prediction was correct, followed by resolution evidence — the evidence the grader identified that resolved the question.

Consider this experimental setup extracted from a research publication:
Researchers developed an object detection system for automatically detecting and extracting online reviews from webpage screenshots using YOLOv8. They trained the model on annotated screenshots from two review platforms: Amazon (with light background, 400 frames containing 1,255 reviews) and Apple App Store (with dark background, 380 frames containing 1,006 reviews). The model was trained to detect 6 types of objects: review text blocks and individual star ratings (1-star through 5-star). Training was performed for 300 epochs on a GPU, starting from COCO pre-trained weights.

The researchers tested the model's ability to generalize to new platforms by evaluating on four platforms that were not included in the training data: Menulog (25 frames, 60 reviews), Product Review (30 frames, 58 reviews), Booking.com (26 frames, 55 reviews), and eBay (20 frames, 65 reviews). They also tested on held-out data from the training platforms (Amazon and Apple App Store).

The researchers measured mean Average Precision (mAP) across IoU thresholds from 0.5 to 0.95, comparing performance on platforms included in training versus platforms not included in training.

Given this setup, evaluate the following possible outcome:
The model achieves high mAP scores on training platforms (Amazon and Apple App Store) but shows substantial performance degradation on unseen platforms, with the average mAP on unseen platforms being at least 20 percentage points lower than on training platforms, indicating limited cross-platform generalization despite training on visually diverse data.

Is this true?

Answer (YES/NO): NO